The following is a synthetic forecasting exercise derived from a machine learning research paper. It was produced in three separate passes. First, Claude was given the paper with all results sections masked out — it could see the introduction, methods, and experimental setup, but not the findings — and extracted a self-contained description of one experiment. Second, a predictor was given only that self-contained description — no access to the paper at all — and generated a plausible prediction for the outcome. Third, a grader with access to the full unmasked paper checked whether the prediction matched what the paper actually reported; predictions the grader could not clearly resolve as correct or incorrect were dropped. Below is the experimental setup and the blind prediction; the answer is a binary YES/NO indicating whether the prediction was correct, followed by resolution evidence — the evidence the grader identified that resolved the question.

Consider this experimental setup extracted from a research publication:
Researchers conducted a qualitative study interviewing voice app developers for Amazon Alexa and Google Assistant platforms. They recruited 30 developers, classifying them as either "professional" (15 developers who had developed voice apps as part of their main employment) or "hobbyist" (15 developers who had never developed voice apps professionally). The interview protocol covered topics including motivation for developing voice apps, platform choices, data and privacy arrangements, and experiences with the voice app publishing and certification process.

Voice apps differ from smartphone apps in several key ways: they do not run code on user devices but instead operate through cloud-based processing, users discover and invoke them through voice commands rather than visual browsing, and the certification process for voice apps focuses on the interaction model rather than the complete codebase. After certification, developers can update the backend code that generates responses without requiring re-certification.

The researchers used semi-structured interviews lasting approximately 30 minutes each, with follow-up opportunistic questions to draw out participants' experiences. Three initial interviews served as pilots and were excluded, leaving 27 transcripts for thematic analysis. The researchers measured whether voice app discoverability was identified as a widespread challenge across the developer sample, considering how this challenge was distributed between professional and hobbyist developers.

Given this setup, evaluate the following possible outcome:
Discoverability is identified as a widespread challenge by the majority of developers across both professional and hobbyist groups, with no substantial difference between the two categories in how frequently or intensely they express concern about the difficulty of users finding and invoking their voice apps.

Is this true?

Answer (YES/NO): YES